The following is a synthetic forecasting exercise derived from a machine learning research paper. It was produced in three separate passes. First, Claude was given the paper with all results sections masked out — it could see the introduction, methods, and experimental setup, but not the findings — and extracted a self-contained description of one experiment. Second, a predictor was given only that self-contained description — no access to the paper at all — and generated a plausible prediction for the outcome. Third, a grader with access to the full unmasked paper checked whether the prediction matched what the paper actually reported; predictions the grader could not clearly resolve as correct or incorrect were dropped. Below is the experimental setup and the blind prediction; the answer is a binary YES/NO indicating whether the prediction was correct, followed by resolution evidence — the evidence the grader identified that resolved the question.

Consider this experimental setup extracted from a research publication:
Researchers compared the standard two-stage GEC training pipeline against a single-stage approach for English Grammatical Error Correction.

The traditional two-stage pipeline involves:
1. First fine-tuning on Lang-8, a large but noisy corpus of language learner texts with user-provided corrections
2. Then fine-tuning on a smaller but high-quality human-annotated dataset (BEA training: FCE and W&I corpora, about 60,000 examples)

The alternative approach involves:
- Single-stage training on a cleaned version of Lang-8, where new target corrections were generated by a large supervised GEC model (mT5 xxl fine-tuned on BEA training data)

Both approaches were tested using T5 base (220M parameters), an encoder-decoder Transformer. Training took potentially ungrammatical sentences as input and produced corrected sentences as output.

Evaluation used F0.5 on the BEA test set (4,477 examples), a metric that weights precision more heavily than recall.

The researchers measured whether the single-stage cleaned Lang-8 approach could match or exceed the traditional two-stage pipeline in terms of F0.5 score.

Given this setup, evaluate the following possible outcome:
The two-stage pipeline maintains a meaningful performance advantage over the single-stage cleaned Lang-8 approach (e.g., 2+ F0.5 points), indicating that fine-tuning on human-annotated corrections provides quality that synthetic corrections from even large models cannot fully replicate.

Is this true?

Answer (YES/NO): NO